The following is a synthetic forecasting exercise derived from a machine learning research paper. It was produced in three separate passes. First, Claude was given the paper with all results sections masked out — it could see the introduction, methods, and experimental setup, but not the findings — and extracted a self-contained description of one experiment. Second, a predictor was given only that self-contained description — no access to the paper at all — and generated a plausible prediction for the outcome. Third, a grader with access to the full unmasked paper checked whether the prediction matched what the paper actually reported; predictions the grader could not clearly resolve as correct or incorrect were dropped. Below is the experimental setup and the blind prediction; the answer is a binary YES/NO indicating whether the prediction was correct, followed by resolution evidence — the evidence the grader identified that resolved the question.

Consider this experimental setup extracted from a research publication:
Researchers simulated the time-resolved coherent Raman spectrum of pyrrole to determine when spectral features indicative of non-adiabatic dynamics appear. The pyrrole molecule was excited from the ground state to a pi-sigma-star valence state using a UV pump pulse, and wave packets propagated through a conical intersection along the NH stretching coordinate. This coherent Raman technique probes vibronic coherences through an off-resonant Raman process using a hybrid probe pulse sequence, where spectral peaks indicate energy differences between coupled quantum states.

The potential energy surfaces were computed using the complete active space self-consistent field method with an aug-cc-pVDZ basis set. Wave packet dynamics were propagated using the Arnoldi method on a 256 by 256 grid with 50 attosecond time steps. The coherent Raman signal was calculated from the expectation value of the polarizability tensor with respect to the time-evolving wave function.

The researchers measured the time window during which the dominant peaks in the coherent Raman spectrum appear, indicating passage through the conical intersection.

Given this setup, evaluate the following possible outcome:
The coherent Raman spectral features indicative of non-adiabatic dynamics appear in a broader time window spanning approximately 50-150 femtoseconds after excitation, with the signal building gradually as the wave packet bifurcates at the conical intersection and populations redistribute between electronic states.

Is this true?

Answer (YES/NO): NO